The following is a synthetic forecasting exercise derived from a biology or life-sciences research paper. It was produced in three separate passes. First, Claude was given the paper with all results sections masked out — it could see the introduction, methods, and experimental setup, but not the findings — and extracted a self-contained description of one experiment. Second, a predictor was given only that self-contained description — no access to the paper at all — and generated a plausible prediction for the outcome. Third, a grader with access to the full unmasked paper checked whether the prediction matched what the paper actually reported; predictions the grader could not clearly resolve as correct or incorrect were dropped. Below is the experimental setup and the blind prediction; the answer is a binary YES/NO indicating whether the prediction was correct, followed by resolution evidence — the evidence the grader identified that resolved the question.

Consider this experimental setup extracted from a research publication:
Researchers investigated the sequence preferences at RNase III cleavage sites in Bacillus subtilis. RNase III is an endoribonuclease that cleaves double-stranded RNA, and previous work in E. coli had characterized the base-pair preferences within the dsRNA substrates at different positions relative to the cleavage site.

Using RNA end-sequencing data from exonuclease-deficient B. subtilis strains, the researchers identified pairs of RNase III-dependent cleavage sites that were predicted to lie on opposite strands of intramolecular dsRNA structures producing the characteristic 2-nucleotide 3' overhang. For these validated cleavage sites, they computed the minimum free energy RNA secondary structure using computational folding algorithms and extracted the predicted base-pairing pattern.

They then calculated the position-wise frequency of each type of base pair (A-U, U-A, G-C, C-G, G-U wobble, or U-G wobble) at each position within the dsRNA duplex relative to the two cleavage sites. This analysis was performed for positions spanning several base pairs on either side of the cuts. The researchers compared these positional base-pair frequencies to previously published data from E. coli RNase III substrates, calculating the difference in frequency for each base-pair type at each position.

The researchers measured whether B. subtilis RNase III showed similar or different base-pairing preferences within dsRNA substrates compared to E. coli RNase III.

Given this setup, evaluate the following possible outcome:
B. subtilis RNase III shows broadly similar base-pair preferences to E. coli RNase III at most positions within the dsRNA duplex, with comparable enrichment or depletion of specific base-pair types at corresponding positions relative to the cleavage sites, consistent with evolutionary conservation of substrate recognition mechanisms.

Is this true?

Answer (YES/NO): YES